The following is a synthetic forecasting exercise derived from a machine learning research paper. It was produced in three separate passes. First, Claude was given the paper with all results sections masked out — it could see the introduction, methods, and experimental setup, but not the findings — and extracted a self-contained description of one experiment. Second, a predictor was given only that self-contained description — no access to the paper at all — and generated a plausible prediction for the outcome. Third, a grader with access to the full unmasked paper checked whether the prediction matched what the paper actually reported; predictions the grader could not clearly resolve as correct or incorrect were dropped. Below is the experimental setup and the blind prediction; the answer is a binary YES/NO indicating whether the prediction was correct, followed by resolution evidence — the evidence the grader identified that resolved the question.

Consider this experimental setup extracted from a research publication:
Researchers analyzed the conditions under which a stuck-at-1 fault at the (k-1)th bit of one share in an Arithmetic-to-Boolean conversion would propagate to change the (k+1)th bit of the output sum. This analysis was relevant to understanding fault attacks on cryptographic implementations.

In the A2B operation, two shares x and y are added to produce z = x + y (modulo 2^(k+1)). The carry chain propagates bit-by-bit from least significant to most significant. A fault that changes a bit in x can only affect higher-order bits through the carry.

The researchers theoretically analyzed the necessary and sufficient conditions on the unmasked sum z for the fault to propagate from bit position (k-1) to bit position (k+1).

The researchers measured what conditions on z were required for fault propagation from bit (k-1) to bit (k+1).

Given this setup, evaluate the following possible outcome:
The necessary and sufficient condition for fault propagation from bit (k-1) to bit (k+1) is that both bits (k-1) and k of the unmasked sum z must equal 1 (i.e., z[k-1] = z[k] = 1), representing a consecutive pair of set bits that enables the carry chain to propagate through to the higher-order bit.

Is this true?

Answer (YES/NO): YES